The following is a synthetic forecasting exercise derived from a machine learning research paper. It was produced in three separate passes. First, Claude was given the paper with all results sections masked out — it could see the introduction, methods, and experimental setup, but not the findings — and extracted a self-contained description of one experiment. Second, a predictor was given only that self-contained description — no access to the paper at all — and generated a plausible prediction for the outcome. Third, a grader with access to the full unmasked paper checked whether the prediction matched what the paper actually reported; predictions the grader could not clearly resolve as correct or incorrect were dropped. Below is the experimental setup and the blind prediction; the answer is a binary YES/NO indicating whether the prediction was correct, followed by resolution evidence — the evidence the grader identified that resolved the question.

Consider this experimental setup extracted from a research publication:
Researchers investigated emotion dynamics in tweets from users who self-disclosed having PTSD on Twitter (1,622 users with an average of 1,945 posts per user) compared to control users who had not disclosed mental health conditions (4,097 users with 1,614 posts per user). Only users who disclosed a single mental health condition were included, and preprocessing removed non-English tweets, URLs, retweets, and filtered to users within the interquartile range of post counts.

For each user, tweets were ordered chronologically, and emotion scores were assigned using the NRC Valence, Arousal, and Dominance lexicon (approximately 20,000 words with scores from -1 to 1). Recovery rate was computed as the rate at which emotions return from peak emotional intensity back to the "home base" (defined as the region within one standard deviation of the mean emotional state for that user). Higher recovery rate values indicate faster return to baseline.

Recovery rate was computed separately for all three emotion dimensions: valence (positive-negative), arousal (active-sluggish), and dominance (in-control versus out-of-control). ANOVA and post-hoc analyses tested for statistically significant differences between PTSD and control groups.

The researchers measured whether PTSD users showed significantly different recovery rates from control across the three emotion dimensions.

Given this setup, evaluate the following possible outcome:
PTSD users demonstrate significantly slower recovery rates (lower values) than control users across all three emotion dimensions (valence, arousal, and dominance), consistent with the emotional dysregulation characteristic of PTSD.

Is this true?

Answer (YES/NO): NO